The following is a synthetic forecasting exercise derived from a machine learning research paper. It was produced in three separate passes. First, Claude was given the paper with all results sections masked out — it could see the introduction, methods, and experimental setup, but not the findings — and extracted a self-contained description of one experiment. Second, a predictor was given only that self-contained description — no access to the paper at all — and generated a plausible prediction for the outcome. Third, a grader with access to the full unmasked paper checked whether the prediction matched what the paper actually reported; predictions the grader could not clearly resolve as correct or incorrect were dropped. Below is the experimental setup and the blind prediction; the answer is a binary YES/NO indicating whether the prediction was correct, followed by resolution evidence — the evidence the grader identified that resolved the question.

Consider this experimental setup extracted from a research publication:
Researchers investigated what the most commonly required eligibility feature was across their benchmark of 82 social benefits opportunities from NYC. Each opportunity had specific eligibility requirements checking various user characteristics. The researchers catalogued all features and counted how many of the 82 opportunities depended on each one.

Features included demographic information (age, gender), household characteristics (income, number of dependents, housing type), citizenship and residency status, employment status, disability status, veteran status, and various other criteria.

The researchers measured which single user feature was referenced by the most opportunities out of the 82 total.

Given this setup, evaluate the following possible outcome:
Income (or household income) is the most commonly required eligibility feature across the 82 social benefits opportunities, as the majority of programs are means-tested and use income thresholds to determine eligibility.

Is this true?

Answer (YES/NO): NO